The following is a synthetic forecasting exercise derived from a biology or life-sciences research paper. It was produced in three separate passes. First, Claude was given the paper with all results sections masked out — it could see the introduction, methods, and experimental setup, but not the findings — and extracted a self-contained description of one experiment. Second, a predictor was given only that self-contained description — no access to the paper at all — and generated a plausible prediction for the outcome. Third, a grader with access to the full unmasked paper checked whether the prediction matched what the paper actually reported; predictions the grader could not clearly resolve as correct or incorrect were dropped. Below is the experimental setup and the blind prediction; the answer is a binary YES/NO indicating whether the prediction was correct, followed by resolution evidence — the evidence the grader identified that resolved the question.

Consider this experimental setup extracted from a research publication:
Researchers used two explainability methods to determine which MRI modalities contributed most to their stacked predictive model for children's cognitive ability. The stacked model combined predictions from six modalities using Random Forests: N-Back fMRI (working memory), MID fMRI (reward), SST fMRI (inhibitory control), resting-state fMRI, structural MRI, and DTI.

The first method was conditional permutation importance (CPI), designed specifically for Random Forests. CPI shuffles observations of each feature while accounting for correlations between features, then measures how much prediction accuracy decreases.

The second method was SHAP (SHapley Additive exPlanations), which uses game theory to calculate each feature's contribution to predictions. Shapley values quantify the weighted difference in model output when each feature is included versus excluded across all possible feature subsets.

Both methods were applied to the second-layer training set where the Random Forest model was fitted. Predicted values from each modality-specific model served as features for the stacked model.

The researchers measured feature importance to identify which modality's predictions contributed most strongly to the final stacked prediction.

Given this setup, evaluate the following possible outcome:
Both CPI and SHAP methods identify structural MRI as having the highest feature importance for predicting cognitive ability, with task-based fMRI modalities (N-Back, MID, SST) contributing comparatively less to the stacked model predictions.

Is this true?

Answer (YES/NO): NO